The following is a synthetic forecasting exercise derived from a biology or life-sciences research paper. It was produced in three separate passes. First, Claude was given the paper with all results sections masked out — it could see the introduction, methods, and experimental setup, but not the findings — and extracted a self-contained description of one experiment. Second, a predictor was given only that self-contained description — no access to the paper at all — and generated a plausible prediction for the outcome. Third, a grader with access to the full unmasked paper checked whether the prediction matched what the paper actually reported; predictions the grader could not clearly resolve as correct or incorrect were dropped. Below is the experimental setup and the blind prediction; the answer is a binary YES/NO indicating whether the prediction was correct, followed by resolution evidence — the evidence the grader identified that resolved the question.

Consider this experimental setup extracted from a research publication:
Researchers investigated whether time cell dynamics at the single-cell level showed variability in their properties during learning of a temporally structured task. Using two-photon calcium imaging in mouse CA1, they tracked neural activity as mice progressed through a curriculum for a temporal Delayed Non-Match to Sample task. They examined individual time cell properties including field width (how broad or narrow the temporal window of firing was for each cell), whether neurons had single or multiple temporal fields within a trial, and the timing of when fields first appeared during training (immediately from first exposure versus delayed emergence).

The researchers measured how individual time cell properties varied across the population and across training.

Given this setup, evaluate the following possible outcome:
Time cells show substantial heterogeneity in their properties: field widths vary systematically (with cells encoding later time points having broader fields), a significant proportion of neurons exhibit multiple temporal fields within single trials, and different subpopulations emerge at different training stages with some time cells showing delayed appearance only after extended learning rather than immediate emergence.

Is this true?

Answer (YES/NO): YES